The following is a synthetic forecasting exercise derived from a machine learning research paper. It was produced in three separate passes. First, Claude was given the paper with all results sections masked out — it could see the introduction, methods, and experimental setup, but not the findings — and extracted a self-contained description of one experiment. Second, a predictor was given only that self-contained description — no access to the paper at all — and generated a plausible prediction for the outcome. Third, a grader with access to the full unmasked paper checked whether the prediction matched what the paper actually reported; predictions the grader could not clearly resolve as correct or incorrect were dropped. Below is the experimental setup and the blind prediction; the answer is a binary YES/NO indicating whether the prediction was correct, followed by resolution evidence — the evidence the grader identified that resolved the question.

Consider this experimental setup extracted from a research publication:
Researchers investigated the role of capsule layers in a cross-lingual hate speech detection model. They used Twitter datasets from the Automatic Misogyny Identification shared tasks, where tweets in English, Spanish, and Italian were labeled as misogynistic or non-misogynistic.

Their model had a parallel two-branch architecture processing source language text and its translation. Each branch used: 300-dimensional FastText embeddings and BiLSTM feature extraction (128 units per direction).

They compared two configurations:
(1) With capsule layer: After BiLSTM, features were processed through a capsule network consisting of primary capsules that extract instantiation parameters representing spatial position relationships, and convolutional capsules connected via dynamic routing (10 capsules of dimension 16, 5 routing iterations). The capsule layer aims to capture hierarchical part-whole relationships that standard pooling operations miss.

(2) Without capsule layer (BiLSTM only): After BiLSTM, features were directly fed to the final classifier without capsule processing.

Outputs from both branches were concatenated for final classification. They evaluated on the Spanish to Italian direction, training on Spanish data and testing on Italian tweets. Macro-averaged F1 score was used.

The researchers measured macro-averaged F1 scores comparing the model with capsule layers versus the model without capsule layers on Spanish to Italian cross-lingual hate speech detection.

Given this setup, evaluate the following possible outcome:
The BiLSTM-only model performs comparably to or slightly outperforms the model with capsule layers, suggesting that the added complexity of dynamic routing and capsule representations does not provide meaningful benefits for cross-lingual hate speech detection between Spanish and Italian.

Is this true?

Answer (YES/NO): NO